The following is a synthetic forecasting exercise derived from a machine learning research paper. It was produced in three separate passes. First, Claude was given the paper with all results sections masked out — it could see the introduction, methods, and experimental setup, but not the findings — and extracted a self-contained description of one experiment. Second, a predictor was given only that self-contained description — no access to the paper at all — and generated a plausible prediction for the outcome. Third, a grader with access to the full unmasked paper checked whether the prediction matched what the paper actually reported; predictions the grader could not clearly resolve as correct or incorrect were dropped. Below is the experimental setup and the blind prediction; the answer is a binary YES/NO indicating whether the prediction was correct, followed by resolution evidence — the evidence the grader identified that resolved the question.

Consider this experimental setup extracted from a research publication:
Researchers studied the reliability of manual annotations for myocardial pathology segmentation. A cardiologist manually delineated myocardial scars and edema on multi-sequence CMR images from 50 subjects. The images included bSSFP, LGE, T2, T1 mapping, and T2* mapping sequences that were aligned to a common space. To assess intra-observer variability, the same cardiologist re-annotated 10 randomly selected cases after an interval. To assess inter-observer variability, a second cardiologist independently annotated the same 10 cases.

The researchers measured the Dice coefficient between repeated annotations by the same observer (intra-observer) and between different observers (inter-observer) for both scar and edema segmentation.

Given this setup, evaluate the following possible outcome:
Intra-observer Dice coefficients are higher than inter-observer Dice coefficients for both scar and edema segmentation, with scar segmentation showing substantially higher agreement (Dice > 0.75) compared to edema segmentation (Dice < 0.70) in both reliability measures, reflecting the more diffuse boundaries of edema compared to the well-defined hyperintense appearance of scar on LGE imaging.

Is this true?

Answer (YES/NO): NO